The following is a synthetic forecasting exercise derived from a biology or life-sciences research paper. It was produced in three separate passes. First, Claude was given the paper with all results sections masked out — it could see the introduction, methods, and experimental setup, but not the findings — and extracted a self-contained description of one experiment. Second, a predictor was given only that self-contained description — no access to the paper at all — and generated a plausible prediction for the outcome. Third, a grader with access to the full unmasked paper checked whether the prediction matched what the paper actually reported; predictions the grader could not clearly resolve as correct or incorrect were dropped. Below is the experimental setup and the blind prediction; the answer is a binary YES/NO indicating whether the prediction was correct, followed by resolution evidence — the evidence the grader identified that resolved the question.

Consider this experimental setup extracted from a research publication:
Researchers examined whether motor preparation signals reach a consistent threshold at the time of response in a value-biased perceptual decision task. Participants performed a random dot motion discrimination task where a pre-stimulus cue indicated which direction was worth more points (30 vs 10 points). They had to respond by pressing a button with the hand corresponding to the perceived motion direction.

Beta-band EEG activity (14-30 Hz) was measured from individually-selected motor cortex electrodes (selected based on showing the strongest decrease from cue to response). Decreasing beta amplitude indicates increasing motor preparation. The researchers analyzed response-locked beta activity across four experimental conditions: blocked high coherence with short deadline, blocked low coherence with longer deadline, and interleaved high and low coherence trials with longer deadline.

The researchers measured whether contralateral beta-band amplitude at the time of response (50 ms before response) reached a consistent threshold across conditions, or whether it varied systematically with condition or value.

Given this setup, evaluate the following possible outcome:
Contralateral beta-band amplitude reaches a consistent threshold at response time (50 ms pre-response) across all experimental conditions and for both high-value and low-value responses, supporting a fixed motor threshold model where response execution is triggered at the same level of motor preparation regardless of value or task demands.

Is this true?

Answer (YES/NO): YES